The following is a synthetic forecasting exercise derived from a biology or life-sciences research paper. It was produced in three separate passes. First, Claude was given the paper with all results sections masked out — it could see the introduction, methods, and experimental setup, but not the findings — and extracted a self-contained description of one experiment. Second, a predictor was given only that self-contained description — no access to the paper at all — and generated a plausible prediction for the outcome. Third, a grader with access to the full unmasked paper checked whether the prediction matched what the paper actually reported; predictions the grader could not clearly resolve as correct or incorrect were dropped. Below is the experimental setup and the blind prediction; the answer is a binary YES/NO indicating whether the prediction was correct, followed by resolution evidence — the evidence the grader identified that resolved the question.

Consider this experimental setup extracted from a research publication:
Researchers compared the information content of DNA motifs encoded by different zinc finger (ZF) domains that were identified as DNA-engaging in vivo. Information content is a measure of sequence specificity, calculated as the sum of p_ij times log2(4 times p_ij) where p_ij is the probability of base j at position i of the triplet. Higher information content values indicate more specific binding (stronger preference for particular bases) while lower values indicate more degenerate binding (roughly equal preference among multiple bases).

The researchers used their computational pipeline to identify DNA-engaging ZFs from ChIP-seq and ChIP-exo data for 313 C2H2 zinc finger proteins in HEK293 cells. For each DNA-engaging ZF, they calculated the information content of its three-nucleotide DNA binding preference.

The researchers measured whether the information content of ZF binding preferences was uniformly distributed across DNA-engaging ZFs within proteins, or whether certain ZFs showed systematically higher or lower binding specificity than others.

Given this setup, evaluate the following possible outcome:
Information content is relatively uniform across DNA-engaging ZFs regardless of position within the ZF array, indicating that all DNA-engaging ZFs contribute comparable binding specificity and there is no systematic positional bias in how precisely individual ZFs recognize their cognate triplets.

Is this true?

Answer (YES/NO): NO